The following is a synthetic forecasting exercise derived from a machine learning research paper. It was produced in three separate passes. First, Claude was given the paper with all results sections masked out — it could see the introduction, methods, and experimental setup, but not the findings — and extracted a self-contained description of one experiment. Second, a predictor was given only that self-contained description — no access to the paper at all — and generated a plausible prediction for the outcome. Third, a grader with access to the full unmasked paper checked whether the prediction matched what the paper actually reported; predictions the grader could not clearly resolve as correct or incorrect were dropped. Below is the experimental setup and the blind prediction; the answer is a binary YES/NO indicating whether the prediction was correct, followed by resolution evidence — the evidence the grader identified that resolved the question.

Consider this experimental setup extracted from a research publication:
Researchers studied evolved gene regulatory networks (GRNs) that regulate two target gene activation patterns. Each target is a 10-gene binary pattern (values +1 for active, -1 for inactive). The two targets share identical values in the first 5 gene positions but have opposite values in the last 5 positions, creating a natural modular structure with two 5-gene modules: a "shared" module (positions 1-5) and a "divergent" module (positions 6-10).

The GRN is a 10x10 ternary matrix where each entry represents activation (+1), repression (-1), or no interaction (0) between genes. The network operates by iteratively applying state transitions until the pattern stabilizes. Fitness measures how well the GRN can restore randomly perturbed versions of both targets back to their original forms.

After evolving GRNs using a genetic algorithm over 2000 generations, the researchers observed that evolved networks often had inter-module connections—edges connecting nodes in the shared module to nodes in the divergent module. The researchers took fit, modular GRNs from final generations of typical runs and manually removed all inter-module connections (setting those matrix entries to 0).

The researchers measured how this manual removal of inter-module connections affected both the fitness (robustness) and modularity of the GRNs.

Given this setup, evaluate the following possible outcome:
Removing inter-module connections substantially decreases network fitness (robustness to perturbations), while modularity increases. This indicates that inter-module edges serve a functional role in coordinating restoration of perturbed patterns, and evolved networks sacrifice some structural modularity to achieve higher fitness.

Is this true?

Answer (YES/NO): NO